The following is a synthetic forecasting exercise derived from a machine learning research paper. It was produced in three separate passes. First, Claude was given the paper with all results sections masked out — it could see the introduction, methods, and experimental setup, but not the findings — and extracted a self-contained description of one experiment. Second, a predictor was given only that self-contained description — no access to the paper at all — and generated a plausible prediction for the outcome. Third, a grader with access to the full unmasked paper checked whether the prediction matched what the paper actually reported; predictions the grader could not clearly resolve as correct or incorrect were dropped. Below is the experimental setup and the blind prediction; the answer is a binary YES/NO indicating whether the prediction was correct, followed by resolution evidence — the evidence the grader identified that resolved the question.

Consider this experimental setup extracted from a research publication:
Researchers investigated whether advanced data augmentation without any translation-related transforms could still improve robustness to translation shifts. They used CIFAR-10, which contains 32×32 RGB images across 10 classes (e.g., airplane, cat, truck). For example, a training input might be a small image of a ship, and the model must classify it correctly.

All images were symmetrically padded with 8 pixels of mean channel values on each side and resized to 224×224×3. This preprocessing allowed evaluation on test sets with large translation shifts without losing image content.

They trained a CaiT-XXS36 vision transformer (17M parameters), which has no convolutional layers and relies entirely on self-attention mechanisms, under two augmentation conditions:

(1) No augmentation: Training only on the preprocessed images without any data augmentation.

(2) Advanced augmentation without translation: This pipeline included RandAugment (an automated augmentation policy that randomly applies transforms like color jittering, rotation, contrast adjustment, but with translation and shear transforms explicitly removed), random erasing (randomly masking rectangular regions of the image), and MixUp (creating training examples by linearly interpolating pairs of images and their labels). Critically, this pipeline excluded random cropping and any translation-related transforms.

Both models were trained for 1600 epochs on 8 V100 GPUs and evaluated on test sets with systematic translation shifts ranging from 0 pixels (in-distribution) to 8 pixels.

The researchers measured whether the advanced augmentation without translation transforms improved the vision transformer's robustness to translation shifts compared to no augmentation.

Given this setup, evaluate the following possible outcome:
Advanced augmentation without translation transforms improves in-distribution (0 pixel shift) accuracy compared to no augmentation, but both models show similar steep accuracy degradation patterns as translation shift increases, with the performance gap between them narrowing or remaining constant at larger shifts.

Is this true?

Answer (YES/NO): YES